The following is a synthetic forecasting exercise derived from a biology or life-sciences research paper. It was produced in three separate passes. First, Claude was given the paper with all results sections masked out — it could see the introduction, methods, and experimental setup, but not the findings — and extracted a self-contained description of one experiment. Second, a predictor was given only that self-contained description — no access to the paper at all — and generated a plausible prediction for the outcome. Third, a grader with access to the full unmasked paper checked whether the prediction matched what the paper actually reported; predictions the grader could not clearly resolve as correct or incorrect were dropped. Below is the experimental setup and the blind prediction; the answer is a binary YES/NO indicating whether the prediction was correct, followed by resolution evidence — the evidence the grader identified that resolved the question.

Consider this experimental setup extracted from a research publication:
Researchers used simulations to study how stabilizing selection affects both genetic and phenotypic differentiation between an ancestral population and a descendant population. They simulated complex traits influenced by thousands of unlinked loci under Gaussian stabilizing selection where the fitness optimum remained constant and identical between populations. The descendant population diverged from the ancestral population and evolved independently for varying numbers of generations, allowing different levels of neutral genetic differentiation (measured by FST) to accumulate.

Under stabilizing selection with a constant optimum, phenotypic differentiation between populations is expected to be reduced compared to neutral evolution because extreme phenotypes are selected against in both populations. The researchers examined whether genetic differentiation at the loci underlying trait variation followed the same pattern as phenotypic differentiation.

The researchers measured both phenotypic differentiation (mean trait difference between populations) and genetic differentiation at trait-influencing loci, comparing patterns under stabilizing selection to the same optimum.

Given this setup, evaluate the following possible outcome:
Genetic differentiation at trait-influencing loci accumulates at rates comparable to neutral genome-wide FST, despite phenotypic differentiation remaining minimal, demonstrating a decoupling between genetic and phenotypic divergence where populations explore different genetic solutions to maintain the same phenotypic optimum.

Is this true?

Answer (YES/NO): NO